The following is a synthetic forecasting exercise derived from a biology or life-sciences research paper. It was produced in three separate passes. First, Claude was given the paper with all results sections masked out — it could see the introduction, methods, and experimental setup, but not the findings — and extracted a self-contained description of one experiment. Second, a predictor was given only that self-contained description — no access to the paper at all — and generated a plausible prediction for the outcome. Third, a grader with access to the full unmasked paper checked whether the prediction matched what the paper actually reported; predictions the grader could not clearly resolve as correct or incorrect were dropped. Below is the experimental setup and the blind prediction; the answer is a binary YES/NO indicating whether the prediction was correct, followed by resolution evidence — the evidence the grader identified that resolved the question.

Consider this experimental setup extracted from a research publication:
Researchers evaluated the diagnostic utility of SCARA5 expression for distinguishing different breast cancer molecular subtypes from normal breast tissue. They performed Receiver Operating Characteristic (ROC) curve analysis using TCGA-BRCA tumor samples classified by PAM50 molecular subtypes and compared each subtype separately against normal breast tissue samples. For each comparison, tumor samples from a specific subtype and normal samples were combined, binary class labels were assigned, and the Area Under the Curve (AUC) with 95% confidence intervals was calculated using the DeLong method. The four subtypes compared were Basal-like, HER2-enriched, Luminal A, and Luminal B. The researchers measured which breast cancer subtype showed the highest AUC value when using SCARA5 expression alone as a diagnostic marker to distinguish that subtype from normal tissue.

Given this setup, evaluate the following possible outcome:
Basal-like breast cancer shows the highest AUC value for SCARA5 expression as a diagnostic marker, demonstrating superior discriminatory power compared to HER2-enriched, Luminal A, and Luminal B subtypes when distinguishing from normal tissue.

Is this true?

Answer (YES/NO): NO